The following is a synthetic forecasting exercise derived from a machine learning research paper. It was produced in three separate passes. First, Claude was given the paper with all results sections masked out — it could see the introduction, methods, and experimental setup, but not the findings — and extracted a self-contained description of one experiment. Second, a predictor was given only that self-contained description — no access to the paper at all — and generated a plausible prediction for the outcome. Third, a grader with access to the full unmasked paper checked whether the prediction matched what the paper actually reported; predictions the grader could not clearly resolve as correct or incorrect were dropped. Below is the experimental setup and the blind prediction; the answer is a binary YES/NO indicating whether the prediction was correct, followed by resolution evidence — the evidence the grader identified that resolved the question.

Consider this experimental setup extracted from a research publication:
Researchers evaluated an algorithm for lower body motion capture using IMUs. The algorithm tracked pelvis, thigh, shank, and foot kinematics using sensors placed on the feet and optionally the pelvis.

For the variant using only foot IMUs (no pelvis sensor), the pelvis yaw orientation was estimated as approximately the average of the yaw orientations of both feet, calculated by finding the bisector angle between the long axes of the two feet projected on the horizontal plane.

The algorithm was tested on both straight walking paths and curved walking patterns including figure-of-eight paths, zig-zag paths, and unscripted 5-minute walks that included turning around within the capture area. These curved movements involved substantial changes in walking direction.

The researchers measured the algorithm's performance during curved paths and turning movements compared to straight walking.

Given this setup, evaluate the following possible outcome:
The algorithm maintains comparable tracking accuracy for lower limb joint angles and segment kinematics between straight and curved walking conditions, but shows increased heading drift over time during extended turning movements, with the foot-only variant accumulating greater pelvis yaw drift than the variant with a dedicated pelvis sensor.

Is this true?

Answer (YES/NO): NO